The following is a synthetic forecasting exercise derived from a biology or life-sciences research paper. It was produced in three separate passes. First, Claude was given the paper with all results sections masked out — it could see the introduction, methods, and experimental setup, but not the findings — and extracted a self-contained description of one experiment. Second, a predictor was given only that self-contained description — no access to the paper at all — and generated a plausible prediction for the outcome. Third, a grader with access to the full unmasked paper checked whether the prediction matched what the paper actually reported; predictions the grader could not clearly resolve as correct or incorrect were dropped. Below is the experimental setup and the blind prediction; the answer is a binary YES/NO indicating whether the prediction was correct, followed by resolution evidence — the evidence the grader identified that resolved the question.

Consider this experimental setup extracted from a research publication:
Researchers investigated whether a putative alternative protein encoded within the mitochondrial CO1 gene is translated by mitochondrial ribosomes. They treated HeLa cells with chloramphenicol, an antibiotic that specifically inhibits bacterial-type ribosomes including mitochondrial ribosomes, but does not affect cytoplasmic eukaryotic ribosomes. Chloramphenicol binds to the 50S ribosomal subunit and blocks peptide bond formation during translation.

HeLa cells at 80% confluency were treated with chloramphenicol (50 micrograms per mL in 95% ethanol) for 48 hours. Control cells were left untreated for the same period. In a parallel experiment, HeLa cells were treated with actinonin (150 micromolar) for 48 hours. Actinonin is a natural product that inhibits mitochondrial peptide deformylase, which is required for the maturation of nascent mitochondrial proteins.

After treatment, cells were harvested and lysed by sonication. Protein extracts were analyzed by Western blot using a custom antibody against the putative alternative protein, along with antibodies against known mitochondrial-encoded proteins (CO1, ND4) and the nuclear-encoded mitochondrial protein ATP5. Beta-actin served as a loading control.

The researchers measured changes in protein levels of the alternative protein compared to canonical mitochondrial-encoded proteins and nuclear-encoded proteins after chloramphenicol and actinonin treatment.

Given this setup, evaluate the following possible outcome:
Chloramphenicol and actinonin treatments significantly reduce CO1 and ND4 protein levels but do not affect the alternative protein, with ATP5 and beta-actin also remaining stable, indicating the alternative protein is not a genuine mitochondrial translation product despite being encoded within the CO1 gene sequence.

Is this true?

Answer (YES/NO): NO